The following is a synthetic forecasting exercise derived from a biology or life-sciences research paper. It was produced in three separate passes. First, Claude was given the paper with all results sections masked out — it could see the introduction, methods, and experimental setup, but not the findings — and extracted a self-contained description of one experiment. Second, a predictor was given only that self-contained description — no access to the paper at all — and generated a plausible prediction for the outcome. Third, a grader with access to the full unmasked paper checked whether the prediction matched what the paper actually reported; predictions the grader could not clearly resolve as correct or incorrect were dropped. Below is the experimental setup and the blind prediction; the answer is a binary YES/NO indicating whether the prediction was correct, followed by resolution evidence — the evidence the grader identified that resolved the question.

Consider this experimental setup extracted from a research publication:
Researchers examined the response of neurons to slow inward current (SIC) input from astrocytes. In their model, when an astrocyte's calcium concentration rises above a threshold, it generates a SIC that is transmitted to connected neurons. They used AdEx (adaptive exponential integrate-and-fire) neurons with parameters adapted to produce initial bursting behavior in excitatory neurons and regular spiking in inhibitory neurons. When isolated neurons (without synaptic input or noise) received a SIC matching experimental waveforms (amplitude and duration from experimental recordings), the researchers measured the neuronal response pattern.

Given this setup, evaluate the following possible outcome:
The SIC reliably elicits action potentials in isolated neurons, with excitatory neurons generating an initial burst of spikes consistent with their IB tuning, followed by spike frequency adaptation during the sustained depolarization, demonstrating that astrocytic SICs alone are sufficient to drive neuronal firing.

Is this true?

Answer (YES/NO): YES